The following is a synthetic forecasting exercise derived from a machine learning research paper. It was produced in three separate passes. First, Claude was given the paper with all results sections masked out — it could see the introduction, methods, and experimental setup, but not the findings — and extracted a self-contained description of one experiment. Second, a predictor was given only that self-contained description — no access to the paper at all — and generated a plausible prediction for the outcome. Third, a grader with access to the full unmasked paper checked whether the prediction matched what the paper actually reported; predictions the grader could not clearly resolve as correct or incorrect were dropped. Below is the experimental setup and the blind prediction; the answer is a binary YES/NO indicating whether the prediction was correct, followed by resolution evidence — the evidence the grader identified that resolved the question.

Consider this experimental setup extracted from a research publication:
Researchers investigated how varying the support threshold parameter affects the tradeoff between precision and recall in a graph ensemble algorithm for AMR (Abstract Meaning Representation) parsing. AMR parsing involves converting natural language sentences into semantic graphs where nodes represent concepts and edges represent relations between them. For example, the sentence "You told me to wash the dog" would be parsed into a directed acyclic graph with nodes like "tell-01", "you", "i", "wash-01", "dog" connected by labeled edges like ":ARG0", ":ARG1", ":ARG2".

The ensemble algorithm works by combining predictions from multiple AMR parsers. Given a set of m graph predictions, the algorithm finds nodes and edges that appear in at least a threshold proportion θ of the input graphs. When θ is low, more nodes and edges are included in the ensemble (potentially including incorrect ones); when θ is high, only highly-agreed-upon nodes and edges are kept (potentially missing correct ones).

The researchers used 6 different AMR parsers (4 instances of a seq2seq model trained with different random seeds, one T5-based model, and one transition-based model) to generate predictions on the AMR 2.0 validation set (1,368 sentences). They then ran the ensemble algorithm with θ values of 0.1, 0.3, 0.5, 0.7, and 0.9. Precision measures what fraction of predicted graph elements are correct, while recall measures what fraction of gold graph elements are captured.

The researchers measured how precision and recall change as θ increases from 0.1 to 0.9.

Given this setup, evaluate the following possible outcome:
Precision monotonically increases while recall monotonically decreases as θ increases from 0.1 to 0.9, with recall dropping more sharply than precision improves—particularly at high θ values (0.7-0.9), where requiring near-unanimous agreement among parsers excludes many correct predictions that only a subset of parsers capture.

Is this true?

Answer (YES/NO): YES